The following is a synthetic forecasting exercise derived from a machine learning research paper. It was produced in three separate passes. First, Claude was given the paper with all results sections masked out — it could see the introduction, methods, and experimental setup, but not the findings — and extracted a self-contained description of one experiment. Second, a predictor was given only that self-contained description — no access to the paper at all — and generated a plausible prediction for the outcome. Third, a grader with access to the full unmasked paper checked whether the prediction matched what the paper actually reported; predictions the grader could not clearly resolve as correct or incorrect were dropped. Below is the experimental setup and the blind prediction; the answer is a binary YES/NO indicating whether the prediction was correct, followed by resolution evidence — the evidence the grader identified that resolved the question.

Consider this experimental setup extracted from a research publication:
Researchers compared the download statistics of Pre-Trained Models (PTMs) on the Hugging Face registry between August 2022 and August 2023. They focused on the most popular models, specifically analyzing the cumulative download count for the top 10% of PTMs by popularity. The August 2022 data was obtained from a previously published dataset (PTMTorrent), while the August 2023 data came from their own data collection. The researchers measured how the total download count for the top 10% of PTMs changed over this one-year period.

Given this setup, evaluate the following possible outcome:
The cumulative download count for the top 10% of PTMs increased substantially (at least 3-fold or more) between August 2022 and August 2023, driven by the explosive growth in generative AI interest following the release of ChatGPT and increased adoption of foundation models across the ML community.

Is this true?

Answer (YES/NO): NO